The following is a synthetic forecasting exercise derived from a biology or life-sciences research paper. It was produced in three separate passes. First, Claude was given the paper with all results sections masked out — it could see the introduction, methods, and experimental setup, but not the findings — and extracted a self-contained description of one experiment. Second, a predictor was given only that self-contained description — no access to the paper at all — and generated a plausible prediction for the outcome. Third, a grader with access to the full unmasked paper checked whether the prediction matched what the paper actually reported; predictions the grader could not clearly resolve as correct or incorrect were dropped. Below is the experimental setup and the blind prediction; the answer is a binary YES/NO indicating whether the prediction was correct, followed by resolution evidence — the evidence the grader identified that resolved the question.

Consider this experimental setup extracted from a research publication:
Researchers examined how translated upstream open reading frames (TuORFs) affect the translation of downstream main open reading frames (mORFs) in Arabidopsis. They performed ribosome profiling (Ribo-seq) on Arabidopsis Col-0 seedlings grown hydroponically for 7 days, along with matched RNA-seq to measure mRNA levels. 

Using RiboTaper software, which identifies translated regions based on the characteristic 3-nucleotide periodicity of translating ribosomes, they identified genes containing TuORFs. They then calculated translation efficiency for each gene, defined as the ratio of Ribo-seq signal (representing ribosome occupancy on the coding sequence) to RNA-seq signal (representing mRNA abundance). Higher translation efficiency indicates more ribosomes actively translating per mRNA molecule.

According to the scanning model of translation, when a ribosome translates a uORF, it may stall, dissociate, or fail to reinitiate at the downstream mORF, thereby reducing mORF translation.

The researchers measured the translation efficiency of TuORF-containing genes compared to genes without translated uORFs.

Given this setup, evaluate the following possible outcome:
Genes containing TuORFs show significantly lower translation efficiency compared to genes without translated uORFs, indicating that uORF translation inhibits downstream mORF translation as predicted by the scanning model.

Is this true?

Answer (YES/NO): YES